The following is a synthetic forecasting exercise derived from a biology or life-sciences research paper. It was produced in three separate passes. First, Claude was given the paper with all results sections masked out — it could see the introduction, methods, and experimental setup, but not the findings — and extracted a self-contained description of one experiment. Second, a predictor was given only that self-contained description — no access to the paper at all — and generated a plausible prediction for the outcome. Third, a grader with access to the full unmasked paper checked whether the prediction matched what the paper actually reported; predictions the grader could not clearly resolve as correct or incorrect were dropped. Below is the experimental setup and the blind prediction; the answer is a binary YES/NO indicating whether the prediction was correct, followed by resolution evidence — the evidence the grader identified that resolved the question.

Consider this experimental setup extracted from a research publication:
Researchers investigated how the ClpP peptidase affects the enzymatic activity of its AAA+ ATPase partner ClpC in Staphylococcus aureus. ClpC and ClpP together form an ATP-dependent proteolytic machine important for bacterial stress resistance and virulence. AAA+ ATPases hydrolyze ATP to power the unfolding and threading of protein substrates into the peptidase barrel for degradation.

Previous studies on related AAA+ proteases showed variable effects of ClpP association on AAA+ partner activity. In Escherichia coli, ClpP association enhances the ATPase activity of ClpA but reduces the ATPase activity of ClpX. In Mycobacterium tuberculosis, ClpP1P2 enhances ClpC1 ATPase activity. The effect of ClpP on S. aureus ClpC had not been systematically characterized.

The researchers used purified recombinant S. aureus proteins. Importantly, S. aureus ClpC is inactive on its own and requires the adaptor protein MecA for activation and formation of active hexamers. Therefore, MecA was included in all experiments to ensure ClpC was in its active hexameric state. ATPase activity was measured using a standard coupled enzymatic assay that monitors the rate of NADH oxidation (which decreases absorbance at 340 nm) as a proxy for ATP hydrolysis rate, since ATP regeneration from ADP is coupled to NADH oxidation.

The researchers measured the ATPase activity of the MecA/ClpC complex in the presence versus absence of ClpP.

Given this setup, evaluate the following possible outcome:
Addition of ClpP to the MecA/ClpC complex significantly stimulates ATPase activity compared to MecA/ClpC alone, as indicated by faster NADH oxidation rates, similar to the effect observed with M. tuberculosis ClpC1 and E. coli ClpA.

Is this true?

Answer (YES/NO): YES